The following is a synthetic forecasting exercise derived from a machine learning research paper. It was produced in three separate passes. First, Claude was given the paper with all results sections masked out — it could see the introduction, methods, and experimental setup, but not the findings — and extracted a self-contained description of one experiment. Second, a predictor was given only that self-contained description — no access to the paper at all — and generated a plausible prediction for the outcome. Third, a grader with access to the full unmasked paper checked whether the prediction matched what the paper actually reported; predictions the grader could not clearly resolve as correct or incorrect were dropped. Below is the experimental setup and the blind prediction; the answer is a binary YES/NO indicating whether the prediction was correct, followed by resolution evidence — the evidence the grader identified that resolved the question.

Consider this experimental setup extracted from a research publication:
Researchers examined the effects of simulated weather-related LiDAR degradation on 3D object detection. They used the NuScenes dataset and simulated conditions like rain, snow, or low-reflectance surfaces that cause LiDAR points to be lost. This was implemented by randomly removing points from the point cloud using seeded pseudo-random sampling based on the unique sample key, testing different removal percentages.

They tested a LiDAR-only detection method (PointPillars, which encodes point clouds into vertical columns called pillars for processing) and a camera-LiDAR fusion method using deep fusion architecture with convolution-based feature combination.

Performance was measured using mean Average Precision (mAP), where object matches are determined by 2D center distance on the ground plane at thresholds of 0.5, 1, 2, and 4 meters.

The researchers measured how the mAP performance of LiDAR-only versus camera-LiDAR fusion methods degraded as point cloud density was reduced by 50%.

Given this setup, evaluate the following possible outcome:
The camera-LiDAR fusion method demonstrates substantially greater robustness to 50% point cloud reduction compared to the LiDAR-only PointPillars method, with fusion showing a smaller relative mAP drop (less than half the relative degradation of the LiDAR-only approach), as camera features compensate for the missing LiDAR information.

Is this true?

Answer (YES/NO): NO